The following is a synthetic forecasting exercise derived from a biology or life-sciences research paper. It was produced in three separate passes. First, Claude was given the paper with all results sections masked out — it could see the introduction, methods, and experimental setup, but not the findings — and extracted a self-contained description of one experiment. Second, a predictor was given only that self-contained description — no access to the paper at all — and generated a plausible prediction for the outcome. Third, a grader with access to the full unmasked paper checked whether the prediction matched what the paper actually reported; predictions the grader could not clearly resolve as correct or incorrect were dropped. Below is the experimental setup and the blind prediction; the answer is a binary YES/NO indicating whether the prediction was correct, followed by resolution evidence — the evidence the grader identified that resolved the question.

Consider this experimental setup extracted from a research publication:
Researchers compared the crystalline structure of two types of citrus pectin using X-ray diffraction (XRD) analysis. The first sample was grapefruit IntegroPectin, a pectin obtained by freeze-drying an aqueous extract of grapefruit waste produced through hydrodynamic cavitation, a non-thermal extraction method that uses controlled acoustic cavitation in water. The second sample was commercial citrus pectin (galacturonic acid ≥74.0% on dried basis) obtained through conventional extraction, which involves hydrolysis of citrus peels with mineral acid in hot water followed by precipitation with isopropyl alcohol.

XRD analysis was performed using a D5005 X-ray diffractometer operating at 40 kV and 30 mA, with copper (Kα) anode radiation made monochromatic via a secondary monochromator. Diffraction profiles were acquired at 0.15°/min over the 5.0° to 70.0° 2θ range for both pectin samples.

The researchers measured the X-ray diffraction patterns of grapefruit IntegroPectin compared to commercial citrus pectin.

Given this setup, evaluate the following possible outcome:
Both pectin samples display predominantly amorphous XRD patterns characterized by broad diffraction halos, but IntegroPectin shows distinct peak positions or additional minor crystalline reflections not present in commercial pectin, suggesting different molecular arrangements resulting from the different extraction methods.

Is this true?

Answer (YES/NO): NO